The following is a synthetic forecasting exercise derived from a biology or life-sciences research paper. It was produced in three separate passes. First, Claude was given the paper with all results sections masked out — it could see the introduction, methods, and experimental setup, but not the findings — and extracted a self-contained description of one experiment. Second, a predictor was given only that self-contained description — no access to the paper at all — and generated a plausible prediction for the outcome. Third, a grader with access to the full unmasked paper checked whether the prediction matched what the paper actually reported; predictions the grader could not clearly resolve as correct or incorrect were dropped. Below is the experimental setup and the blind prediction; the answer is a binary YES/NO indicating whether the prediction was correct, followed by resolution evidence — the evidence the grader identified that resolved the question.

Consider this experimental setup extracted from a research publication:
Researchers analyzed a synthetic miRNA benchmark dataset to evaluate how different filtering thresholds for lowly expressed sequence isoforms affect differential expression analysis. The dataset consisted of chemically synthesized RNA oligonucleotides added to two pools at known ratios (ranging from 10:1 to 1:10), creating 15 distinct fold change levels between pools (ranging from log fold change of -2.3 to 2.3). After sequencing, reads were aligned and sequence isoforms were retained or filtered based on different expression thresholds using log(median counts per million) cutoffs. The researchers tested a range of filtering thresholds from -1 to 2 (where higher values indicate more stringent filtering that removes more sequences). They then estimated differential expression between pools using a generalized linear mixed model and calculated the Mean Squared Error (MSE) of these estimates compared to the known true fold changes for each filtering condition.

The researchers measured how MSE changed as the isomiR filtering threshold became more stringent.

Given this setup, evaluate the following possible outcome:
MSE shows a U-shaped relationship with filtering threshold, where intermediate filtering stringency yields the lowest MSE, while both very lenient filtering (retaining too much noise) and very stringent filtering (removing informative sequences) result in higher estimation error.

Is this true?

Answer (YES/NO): NO